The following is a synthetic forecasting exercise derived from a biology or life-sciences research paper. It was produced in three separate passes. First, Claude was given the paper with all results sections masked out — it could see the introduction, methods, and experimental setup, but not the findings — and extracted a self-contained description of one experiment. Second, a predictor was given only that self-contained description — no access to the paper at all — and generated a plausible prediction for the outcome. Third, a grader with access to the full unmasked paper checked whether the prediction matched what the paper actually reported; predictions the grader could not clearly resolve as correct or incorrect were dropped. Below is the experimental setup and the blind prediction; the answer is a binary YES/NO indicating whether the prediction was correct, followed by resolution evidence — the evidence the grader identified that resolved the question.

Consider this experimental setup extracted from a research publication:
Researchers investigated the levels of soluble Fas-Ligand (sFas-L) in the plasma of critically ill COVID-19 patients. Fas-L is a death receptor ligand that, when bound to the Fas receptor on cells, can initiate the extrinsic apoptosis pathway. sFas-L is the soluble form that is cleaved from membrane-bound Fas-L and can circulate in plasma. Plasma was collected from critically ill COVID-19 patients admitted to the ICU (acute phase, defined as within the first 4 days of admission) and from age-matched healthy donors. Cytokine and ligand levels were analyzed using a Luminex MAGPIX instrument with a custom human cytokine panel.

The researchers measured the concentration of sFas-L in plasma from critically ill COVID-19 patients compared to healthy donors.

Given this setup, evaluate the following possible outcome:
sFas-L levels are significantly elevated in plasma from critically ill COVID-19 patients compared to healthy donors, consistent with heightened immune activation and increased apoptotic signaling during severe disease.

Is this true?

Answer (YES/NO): NO